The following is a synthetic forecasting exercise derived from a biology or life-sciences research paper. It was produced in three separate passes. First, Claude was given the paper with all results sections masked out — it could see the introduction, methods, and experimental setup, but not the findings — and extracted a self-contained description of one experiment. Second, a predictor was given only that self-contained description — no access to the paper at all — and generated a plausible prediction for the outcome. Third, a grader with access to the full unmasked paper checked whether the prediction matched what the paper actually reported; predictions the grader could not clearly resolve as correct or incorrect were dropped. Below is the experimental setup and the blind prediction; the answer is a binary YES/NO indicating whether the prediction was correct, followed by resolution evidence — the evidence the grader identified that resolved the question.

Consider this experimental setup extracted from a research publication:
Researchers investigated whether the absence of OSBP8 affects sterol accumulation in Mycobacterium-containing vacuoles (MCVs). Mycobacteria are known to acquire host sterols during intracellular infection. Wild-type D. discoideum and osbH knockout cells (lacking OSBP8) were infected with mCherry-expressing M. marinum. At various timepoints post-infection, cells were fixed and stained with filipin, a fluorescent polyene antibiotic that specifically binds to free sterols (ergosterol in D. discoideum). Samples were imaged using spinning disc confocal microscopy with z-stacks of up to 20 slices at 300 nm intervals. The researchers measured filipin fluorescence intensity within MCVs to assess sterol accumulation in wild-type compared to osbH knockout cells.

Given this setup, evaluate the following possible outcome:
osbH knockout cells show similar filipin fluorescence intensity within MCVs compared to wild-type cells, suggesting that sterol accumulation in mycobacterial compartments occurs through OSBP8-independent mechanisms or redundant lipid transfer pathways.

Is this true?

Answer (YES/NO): NO